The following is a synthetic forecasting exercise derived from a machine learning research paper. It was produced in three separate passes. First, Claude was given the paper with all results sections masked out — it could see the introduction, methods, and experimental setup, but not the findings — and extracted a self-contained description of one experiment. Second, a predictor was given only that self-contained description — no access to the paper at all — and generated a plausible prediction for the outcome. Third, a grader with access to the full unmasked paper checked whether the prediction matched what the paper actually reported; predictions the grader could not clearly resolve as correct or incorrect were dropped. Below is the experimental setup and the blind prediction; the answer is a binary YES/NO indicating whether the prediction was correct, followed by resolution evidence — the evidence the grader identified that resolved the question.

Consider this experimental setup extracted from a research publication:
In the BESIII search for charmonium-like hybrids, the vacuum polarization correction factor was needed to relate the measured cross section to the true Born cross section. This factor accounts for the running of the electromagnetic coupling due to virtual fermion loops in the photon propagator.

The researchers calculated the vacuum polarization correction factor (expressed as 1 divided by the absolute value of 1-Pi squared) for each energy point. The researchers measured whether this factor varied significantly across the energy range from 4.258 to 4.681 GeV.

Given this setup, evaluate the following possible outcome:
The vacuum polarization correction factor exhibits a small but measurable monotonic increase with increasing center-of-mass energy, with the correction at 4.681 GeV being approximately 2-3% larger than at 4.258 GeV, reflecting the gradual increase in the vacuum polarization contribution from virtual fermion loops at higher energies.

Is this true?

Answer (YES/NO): NO